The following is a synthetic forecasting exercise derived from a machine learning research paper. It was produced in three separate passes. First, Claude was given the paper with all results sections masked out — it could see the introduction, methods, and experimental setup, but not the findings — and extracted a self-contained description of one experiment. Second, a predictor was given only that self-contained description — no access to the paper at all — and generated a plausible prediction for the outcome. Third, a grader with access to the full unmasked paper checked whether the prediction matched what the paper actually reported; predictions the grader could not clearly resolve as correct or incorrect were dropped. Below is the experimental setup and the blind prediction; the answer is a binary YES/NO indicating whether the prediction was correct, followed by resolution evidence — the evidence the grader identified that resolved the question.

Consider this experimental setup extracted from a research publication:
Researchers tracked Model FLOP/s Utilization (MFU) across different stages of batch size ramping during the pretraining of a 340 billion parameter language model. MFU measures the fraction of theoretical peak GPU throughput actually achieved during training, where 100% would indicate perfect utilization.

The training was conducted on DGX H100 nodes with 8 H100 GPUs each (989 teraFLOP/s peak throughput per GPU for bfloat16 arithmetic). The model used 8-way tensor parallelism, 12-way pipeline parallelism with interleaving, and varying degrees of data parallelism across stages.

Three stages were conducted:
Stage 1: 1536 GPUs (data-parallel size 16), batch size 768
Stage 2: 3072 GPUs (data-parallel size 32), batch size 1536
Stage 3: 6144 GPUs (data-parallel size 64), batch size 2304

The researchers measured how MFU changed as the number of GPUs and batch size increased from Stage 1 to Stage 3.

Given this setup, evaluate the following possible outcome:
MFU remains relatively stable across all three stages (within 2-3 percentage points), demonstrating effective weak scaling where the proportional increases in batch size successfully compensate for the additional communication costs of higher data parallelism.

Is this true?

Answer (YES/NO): YES